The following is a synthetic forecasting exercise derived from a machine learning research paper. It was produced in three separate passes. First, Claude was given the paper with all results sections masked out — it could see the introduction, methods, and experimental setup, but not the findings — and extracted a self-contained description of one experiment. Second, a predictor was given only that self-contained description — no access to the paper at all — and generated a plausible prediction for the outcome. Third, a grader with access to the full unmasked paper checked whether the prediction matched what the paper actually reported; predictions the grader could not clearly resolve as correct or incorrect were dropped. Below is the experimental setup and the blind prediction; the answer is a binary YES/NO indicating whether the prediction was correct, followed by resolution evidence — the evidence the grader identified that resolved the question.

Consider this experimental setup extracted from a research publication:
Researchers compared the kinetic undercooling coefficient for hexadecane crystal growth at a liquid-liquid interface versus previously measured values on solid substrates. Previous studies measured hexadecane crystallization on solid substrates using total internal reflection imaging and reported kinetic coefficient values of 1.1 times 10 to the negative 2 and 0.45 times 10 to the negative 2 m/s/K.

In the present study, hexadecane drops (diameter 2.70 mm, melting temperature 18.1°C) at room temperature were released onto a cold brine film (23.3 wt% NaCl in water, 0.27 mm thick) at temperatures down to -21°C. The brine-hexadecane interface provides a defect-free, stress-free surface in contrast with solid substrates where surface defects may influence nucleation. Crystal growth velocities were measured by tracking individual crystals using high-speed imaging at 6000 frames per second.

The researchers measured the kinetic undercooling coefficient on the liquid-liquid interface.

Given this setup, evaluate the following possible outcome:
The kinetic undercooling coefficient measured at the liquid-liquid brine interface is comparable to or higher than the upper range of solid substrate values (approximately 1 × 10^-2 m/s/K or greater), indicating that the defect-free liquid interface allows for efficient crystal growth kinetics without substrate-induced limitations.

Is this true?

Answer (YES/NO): NO